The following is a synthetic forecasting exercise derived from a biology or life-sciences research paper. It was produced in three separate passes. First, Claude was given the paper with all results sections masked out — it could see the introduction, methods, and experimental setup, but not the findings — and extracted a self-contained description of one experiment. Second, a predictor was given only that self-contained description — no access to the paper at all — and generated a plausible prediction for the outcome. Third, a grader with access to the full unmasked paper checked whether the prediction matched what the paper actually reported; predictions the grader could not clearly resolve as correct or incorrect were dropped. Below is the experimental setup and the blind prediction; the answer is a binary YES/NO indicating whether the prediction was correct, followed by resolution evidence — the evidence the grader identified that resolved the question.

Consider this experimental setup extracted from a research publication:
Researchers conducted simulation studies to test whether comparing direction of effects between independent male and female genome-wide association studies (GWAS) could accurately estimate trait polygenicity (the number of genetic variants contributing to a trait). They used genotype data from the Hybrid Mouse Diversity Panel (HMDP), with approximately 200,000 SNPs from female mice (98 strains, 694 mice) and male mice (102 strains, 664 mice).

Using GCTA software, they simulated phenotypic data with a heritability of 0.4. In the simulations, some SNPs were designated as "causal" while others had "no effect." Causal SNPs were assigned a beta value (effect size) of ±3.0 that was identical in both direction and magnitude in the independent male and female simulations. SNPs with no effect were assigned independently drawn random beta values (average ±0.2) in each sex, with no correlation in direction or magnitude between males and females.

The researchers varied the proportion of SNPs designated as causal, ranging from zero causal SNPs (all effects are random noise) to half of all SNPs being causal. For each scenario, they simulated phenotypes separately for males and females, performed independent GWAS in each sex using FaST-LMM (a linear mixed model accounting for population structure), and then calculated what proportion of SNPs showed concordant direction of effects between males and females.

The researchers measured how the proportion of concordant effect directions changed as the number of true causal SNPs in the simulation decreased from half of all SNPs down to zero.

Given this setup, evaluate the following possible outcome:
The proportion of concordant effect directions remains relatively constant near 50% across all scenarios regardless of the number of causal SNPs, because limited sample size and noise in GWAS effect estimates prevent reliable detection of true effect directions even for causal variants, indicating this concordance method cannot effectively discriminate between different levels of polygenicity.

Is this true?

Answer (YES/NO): NO